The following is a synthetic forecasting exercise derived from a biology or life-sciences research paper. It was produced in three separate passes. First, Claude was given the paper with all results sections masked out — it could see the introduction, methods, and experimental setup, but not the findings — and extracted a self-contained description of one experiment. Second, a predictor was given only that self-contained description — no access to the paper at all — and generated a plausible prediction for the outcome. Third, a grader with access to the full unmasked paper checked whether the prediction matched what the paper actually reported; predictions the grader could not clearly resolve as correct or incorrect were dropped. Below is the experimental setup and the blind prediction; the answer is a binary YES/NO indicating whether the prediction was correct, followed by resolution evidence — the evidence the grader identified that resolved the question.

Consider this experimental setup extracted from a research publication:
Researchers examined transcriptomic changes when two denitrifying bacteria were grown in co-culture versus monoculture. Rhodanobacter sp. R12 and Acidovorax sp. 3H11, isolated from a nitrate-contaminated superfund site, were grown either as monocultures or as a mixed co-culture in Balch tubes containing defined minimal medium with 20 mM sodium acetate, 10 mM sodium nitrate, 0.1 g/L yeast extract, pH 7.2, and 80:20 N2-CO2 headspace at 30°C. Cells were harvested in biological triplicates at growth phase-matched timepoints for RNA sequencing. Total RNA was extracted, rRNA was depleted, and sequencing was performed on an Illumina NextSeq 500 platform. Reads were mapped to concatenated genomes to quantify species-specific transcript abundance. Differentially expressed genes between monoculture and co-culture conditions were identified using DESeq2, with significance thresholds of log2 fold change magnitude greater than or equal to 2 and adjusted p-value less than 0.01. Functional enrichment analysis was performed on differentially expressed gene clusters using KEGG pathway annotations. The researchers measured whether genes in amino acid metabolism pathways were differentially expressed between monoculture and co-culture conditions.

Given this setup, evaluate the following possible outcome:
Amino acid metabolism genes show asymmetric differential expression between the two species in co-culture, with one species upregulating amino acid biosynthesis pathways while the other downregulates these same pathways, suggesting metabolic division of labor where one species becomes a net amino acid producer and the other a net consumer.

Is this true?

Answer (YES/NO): NO